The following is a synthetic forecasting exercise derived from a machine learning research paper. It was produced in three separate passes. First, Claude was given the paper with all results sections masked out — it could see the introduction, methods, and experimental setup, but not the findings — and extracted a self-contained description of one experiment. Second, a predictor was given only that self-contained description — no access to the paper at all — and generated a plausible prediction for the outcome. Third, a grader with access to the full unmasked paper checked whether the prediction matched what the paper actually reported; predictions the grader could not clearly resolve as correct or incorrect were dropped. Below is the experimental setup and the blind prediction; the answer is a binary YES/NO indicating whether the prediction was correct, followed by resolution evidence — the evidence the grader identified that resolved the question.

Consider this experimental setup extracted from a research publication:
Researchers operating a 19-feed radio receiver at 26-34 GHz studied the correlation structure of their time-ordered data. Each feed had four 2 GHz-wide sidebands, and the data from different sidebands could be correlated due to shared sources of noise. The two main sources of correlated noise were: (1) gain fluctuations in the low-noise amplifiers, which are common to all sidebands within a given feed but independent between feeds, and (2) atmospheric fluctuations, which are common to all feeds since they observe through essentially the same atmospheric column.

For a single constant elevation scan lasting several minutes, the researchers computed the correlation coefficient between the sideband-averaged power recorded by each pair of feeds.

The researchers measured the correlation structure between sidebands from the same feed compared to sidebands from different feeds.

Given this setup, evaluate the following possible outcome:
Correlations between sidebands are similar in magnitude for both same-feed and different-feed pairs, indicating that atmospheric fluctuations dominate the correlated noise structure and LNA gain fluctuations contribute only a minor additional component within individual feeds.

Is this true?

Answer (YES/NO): NO